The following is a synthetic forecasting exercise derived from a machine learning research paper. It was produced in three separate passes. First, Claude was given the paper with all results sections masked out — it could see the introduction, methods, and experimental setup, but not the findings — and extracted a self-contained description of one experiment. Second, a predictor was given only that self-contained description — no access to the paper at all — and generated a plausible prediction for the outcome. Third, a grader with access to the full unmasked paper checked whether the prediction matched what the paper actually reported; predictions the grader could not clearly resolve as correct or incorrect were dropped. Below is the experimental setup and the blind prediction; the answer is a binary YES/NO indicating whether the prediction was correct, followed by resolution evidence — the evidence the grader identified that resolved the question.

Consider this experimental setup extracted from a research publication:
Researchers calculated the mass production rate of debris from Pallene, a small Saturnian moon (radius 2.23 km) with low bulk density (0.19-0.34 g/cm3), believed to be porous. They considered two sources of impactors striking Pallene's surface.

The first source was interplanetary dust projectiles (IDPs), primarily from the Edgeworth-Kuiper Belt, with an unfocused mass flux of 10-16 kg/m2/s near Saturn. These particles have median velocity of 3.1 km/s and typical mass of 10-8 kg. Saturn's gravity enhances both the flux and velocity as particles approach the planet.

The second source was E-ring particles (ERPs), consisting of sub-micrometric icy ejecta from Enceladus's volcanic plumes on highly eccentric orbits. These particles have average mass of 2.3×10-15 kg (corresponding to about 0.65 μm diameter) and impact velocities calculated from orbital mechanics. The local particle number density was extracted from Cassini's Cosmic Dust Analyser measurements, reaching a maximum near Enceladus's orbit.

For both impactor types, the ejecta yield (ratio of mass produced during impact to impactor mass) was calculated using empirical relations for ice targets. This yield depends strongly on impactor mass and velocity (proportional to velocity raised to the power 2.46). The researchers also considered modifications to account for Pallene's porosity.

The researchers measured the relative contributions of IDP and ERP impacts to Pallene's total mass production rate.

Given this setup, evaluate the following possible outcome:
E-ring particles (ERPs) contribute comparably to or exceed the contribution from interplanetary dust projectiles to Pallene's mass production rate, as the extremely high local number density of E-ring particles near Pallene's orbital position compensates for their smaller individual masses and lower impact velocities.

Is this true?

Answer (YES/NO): NO